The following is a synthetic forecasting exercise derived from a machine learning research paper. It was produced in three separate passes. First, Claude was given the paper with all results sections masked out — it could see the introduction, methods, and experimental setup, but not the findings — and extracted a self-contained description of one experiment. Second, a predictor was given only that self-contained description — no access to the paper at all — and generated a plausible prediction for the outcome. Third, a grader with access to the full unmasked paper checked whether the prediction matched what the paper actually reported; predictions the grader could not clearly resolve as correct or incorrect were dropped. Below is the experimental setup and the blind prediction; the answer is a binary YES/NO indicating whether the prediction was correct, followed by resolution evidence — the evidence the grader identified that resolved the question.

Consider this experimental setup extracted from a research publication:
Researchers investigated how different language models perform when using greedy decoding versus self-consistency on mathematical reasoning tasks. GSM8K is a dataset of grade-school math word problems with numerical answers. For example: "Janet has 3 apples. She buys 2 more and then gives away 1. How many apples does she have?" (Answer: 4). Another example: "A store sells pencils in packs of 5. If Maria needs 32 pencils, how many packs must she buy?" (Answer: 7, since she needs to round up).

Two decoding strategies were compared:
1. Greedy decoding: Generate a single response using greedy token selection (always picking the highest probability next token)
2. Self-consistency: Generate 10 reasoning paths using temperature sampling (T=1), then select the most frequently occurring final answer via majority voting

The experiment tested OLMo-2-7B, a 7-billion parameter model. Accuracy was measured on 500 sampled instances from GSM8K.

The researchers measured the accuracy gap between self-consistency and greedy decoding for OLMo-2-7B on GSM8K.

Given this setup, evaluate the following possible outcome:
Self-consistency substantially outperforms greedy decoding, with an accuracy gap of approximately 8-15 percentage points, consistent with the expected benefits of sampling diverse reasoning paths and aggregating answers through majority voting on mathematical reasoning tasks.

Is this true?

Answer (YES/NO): NO